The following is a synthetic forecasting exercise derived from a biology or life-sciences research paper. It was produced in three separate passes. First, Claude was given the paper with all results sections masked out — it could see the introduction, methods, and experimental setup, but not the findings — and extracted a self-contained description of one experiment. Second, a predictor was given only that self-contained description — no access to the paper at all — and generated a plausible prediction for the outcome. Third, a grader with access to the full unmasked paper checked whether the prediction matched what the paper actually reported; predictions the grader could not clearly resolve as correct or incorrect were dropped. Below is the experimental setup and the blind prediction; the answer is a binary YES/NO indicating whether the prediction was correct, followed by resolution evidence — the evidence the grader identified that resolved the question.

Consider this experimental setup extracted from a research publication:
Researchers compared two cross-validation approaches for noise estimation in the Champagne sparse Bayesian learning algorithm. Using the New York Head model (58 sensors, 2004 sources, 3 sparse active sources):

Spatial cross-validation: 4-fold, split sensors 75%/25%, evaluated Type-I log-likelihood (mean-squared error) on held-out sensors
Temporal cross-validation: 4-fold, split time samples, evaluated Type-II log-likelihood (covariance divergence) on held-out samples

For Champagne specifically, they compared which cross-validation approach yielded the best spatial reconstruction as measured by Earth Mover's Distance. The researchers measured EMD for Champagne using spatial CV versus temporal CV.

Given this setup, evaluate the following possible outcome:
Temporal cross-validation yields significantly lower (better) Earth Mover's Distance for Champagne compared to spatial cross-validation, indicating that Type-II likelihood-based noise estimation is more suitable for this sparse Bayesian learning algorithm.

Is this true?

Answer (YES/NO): NO